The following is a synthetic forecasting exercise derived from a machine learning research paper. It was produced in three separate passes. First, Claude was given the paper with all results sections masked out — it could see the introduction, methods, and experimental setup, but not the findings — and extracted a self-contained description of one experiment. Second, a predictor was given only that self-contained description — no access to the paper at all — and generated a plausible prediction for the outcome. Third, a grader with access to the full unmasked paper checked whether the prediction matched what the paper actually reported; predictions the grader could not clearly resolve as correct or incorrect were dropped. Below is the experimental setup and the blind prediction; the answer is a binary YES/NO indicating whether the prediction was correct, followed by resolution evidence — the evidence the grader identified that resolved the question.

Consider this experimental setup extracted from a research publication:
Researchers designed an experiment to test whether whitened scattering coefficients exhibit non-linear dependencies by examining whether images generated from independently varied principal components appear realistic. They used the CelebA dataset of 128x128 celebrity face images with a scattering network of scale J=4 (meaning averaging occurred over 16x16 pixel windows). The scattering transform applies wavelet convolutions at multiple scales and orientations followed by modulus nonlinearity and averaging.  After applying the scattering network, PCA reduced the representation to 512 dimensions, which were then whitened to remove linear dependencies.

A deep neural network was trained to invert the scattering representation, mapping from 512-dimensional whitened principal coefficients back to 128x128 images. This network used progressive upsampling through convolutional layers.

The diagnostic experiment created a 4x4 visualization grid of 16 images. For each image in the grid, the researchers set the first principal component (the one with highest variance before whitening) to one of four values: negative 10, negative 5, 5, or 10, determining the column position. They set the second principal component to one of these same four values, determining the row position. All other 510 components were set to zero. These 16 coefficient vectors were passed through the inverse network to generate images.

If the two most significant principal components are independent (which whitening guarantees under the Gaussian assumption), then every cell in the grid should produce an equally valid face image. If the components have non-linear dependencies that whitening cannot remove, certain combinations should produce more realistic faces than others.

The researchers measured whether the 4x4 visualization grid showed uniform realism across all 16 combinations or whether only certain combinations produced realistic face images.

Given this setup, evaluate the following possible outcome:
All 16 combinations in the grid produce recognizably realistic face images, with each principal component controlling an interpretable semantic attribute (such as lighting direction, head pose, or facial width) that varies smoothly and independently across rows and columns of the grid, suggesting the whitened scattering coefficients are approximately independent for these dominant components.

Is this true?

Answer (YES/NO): NO